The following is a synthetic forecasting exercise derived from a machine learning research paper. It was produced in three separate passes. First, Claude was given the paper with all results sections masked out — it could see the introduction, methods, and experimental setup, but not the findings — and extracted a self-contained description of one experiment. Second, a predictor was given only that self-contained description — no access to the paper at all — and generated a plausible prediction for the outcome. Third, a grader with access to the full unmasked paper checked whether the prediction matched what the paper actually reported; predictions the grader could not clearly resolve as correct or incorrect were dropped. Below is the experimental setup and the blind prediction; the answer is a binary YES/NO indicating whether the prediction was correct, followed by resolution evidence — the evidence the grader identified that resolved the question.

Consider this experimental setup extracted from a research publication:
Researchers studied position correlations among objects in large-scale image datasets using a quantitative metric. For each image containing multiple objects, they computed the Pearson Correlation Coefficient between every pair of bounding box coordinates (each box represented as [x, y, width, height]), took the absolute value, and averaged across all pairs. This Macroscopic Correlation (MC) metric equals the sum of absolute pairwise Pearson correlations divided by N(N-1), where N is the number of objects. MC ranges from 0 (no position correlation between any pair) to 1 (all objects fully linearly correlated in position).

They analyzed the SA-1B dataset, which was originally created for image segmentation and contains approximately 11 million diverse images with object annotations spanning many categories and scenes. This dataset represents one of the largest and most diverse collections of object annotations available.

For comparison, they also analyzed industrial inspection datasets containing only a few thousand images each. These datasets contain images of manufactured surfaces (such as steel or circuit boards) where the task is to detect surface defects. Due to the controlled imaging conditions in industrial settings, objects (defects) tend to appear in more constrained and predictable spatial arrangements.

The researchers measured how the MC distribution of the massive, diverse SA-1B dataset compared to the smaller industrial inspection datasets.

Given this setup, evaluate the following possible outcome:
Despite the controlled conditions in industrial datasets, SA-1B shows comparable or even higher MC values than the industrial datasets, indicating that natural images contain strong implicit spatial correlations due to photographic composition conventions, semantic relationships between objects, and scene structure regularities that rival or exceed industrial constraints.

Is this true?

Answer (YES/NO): NO